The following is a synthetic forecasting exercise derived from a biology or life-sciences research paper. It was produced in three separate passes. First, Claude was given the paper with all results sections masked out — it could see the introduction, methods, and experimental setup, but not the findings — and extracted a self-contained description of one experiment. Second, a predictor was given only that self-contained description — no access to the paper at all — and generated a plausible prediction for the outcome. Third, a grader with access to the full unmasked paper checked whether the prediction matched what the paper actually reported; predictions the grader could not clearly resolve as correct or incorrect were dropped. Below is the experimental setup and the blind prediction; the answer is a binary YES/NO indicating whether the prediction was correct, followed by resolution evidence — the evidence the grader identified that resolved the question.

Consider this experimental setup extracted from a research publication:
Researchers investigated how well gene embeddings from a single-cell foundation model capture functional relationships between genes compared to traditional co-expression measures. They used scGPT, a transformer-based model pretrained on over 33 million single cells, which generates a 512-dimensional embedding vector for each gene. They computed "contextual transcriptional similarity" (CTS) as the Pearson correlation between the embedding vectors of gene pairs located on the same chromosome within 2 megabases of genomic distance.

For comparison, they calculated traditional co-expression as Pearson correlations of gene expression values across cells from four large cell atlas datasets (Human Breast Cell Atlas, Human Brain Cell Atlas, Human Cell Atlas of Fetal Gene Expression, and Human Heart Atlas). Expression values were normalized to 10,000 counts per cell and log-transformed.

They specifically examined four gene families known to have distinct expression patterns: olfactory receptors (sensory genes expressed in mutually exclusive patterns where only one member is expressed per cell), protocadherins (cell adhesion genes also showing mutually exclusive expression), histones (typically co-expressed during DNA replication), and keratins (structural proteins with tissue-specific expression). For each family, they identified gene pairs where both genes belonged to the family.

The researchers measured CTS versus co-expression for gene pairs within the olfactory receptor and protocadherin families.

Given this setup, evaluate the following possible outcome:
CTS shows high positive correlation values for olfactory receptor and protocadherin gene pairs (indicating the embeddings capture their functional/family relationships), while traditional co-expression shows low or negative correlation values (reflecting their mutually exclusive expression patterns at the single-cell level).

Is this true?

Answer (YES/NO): YES